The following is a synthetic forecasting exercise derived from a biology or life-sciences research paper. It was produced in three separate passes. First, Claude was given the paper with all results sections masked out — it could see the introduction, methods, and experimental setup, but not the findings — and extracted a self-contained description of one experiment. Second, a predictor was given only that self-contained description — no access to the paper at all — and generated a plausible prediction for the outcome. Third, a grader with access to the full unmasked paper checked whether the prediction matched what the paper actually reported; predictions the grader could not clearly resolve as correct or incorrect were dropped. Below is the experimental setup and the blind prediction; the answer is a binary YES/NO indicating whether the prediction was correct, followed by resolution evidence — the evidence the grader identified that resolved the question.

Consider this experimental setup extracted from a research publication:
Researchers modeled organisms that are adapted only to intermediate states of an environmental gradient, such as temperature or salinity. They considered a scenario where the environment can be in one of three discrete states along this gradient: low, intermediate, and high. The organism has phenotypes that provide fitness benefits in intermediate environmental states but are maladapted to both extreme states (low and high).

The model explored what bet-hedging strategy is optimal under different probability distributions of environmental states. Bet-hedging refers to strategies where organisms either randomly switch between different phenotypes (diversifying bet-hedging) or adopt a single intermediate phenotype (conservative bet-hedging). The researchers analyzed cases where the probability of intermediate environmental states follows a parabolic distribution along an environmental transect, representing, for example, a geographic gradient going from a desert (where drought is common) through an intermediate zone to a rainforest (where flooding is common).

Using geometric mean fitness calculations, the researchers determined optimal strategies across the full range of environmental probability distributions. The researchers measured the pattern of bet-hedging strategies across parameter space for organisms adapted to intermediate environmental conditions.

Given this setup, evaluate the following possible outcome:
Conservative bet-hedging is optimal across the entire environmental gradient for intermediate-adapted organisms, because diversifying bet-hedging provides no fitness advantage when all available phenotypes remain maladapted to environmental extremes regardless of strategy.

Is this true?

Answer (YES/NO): NO